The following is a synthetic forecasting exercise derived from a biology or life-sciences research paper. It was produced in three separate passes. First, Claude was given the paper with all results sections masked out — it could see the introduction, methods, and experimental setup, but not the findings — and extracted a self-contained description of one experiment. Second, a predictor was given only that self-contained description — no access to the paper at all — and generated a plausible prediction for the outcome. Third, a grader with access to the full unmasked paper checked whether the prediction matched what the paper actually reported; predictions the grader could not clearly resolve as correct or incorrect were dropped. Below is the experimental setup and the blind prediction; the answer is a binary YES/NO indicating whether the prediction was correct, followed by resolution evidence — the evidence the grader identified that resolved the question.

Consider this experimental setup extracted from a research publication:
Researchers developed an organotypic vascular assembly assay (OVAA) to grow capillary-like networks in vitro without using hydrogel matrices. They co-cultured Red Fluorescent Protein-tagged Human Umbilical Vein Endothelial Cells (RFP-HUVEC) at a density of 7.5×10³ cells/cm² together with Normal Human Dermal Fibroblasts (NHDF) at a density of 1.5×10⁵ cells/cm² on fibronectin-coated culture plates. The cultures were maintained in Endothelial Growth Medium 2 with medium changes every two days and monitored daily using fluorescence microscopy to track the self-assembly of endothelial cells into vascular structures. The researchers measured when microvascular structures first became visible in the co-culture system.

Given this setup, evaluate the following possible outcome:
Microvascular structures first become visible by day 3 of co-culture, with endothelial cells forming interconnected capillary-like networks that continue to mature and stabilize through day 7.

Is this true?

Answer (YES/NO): NO